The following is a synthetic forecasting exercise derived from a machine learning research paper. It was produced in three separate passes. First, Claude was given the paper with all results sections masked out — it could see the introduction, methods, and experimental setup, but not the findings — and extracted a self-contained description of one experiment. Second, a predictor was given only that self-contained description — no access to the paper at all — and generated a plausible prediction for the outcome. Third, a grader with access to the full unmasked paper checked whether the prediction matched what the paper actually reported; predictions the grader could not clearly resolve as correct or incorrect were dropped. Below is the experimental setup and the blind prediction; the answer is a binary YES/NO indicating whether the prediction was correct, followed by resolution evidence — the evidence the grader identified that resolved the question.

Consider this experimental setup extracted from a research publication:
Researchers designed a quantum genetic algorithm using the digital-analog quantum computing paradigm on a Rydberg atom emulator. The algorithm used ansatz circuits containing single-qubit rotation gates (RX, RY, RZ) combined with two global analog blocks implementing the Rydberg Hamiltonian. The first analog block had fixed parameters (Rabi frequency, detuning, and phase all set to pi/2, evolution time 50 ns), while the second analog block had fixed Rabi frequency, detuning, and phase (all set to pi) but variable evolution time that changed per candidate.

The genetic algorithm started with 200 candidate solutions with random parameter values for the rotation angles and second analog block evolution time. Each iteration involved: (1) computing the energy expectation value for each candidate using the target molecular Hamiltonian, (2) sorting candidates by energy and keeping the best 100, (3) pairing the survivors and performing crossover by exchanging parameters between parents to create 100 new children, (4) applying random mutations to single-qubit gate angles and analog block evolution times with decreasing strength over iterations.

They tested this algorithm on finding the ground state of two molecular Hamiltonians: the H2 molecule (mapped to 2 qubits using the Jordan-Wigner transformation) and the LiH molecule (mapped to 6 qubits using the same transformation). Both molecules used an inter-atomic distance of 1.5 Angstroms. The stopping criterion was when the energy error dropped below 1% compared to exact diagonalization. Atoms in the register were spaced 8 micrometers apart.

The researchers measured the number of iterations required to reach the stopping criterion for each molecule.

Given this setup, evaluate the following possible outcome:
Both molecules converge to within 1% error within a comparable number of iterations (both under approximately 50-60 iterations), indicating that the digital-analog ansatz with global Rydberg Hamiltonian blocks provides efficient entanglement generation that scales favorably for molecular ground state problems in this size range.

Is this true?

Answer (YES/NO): NO